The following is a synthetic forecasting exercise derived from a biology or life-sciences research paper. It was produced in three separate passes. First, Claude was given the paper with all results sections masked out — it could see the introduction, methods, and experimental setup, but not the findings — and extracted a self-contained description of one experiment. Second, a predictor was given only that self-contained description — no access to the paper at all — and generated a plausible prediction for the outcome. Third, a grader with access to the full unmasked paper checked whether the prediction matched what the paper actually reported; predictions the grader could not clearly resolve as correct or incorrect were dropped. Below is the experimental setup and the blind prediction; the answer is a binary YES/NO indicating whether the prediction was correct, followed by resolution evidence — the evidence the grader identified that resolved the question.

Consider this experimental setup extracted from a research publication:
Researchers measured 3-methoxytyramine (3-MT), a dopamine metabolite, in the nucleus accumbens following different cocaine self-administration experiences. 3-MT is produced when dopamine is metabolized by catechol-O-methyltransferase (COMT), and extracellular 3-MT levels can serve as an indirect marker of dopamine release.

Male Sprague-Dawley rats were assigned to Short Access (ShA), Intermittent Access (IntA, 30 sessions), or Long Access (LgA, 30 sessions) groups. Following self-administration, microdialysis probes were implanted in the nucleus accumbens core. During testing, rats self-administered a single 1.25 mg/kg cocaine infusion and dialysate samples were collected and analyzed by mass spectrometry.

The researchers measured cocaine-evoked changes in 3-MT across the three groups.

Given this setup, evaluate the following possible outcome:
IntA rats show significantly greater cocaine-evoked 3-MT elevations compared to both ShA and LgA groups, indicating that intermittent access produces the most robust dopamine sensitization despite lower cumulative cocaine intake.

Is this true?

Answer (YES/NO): YES